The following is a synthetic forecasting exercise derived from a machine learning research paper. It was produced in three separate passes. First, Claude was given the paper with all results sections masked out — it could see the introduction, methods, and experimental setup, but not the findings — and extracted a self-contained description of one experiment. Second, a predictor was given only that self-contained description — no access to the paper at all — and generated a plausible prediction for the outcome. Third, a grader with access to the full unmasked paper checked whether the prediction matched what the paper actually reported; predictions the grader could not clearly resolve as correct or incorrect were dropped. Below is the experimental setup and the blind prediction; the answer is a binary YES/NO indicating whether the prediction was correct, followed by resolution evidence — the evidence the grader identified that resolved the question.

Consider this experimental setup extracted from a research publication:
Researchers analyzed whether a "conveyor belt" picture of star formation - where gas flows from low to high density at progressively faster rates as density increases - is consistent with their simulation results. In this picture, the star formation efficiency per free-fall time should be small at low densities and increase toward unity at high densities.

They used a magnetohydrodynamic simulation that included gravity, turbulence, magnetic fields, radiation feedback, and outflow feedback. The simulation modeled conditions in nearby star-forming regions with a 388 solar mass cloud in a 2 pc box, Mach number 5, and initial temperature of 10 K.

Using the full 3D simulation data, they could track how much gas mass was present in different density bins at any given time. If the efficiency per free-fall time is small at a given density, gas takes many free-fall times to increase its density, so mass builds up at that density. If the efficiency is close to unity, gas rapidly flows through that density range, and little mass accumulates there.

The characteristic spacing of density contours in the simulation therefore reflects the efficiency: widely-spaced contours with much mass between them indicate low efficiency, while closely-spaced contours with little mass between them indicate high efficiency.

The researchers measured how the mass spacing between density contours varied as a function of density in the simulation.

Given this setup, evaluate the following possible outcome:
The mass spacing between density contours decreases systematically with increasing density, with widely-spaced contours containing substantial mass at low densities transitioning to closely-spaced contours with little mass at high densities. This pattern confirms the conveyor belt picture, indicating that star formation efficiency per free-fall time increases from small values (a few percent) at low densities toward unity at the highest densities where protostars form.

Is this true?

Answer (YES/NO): NO